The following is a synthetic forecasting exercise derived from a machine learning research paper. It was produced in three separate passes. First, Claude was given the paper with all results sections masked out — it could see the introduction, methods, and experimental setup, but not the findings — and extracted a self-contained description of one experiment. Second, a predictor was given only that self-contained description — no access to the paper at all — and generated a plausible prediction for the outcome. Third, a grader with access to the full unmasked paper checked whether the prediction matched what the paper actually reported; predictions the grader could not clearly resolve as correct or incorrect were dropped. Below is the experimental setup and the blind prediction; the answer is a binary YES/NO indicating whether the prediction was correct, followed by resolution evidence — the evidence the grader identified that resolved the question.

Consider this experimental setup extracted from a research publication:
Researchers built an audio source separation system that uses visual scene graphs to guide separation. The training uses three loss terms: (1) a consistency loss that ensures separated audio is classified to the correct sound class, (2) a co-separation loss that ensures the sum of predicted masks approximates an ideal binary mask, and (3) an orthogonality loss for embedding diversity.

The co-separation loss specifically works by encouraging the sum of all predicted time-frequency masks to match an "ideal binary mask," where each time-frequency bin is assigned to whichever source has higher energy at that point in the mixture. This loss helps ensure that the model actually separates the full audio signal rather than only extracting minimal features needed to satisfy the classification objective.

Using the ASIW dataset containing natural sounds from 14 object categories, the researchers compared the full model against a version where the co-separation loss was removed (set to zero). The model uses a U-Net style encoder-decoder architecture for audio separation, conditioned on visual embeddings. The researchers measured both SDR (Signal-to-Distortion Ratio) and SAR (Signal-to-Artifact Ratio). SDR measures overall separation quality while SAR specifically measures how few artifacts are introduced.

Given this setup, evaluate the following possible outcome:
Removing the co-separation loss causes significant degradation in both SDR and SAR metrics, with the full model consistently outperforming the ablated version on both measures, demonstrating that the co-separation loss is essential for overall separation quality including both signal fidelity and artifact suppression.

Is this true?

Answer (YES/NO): NO